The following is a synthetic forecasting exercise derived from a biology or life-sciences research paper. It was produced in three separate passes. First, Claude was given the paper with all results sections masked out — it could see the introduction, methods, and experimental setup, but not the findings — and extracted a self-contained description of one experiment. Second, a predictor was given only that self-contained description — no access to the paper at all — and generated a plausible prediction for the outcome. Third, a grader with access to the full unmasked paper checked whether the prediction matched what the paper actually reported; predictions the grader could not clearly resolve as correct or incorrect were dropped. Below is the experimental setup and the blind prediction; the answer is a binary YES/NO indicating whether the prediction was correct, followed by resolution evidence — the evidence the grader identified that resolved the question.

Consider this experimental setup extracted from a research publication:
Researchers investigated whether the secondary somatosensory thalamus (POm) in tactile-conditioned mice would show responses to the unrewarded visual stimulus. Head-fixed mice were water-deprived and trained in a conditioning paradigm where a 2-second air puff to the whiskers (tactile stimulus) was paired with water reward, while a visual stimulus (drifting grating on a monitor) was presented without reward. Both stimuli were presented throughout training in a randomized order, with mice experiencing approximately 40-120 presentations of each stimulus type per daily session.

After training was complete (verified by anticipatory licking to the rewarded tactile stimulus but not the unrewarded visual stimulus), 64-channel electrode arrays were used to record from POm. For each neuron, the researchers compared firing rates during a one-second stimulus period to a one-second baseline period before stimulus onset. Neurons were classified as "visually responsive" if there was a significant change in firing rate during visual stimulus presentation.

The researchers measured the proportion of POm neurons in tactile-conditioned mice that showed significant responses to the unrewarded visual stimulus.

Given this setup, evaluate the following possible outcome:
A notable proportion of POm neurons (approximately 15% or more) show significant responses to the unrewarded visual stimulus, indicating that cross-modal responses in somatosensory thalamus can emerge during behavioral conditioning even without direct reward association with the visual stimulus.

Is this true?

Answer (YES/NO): NO